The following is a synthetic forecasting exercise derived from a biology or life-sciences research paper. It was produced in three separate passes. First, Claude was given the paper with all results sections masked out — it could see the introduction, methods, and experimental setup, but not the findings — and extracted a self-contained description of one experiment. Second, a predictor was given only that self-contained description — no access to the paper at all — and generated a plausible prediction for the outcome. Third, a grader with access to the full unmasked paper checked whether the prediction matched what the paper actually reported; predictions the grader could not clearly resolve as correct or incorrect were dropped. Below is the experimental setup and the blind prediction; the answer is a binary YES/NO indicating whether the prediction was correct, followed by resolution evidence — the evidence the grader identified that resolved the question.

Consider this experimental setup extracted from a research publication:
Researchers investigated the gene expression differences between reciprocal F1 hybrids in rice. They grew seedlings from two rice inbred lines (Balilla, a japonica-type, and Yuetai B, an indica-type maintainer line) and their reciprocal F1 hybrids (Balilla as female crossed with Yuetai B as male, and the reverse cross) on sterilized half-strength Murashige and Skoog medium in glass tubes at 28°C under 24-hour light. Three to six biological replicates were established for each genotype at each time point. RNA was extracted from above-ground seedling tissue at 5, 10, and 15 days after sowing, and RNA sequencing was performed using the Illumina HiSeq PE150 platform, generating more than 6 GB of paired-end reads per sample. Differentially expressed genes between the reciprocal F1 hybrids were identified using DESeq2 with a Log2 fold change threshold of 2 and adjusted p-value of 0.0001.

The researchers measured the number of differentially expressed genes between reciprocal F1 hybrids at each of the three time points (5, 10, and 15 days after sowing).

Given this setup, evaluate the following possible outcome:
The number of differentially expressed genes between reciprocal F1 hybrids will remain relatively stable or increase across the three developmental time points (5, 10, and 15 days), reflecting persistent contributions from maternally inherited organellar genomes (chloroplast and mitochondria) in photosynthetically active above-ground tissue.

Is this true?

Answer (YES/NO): YES